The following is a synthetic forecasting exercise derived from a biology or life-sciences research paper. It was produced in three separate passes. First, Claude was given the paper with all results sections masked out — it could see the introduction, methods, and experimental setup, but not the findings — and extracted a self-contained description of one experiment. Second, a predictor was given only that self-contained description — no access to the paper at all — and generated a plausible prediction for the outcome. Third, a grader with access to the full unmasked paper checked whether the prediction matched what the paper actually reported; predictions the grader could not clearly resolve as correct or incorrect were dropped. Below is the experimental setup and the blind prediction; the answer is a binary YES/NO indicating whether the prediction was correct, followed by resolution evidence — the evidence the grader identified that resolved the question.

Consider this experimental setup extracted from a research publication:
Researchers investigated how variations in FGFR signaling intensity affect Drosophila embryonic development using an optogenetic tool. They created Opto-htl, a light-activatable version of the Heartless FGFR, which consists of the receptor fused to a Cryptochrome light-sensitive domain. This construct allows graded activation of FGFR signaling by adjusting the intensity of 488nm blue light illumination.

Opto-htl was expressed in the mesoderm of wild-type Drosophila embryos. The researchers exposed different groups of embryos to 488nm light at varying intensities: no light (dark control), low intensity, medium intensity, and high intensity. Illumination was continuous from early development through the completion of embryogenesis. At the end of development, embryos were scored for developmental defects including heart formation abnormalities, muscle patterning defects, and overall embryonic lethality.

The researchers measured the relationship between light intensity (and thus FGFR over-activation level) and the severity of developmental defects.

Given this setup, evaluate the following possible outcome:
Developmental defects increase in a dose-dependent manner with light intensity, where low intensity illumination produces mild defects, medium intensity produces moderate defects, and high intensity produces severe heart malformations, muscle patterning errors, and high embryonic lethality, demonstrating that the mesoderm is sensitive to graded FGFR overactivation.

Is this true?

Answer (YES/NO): YES